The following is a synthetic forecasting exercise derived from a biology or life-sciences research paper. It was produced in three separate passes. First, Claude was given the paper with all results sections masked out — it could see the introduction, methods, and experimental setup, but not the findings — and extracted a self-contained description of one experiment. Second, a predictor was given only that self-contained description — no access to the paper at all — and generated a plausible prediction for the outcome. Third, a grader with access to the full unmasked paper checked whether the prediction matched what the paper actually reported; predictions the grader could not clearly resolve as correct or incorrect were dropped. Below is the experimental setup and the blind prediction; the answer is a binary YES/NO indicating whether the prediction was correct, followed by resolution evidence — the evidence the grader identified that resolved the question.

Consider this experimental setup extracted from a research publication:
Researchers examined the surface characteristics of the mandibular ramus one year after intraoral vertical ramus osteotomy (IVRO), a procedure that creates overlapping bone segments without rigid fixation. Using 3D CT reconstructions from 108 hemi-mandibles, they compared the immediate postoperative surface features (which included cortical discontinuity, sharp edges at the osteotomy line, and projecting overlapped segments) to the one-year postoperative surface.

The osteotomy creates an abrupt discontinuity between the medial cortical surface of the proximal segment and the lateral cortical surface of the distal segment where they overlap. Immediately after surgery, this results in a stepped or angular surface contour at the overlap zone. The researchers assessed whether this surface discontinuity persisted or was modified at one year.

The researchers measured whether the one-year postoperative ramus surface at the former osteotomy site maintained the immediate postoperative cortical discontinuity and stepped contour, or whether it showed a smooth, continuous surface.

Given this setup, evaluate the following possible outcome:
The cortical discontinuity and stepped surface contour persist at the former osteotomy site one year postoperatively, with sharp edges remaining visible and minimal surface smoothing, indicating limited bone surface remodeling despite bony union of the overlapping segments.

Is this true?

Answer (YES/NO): NO